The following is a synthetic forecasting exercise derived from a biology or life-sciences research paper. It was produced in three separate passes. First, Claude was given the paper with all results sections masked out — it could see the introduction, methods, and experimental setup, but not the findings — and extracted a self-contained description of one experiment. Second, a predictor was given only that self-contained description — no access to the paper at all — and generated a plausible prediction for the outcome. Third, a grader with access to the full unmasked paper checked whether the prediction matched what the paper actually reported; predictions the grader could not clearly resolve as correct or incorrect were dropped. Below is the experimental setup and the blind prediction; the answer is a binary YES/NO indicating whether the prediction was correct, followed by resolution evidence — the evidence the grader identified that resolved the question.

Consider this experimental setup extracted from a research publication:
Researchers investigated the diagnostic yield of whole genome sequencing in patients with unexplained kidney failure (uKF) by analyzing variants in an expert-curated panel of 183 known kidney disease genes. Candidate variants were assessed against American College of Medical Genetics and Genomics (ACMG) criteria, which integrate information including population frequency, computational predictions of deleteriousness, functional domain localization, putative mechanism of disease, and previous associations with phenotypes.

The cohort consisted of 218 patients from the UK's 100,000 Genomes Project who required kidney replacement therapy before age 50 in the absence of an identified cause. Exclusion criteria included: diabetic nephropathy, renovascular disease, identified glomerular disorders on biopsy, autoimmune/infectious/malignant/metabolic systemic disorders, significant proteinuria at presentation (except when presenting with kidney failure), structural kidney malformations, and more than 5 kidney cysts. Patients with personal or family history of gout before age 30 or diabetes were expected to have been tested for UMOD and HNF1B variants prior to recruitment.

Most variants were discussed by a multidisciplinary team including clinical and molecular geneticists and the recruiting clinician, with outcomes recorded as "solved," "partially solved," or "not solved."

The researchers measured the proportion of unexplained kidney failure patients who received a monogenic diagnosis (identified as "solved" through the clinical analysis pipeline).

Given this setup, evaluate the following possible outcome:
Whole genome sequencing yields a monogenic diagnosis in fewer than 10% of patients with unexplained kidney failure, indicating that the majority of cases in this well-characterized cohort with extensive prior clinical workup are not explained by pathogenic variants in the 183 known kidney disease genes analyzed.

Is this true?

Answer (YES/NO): NO